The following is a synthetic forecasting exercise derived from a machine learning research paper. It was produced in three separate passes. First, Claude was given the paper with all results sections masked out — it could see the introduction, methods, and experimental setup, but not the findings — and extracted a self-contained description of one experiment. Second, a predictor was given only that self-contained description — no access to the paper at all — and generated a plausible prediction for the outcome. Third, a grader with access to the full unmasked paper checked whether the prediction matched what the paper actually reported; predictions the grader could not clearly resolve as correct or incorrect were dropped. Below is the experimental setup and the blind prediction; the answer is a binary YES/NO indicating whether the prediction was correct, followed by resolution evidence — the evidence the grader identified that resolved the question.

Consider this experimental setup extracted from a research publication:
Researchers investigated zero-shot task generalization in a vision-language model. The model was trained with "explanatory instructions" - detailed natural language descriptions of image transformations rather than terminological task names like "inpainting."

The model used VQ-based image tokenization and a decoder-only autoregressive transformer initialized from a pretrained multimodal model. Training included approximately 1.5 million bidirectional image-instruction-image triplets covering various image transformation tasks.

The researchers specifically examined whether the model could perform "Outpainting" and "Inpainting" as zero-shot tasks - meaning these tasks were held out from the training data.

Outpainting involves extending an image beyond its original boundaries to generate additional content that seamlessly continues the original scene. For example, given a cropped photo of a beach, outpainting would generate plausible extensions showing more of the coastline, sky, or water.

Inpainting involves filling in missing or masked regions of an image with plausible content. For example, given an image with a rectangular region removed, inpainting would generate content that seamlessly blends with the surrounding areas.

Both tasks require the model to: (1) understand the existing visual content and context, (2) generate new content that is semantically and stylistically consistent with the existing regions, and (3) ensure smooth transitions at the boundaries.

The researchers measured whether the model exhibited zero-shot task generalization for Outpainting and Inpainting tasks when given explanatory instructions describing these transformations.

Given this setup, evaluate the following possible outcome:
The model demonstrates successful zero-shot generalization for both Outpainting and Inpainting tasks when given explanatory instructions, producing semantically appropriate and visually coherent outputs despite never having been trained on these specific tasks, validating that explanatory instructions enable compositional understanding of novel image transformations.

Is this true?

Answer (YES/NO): YES